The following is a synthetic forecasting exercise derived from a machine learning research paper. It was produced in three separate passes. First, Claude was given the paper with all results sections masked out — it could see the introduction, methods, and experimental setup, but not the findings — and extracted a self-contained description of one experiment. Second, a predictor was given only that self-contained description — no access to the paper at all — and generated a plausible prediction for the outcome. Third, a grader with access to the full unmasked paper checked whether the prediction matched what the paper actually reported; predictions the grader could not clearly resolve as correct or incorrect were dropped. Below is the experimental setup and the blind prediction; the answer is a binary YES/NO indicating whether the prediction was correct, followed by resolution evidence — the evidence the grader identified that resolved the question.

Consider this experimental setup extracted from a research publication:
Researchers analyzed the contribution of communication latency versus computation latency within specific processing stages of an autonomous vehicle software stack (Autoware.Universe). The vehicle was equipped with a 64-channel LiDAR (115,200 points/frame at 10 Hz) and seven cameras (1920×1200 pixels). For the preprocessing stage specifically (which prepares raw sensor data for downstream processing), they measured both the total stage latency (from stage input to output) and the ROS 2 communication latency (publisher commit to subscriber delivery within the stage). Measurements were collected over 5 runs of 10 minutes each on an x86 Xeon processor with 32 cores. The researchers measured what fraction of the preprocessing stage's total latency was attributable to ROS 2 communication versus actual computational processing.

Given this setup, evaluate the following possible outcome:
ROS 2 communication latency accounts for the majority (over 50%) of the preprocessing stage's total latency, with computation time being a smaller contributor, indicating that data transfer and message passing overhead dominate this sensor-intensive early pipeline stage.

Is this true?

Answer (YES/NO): YES